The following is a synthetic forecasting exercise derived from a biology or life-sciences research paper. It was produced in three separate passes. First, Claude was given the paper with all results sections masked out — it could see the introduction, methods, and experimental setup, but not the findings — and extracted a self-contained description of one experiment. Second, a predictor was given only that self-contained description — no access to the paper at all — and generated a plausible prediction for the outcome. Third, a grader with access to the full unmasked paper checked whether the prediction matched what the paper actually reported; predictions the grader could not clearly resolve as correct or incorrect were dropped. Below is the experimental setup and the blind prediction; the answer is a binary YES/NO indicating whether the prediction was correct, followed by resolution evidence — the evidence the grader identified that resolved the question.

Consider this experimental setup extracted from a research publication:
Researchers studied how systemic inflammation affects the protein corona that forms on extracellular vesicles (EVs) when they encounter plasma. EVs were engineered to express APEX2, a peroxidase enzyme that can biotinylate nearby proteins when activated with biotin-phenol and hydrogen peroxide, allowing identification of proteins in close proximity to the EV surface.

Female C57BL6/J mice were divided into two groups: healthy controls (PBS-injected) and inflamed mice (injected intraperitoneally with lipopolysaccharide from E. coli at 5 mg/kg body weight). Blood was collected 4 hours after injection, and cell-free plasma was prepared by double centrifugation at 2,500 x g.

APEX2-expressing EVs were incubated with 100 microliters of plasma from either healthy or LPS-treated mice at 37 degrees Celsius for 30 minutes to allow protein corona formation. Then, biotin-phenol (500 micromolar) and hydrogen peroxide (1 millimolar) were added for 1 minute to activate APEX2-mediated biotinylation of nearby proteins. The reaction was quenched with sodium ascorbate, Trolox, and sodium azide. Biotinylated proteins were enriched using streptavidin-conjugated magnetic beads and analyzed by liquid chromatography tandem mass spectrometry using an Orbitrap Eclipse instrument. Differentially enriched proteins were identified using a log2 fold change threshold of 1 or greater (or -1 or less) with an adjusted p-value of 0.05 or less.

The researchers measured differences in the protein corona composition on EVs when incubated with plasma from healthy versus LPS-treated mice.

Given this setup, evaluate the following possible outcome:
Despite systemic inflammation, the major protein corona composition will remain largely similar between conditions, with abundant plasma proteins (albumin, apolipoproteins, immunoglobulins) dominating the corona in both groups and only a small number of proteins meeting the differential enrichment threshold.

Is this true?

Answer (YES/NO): NO